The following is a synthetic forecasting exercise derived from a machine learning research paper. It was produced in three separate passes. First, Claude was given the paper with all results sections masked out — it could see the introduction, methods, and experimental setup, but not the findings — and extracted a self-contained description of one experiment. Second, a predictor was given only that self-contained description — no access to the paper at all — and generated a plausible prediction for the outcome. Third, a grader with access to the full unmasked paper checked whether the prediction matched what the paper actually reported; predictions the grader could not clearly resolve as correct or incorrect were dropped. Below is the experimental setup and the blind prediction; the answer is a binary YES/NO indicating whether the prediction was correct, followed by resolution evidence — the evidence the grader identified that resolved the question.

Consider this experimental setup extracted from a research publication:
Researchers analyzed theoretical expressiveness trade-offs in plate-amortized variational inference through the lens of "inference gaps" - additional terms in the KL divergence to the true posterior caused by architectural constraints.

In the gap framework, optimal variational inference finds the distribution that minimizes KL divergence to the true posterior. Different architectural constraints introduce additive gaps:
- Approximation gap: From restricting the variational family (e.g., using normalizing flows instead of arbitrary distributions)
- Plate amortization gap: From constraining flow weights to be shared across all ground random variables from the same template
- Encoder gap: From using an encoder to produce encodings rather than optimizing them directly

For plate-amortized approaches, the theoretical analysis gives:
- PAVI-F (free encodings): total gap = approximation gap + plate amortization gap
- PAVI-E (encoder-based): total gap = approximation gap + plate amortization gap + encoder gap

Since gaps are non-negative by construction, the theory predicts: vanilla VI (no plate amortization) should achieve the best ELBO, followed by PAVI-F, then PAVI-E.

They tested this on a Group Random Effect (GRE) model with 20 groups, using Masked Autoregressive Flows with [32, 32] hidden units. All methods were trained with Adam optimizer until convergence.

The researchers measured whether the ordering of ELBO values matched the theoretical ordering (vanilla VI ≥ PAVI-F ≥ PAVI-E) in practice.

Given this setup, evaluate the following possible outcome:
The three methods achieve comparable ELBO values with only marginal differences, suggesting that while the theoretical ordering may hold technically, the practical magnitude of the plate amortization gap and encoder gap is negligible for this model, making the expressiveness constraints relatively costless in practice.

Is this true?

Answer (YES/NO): NO